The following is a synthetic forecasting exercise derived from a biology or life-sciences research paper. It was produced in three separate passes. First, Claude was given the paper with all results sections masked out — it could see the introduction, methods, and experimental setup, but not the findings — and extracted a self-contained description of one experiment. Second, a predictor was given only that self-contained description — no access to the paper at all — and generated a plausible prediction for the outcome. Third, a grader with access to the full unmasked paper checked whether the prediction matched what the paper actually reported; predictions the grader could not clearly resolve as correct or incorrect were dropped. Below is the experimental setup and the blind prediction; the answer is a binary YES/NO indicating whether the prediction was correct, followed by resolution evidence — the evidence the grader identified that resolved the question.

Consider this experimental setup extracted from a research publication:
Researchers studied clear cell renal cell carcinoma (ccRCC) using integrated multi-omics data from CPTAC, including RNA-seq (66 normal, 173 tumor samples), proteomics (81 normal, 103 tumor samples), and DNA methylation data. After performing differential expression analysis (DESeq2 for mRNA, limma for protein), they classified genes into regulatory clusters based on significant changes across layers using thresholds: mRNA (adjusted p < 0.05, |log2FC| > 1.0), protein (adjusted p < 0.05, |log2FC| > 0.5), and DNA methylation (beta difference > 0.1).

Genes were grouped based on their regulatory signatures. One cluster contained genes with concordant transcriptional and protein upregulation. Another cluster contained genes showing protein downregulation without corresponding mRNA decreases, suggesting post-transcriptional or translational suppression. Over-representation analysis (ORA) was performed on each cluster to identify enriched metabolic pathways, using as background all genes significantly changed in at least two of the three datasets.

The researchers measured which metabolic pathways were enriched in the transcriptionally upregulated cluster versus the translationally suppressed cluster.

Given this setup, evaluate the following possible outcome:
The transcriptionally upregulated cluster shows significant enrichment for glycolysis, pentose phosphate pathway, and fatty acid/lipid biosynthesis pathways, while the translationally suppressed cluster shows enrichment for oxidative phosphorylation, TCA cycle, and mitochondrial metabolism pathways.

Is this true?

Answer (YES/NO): NO